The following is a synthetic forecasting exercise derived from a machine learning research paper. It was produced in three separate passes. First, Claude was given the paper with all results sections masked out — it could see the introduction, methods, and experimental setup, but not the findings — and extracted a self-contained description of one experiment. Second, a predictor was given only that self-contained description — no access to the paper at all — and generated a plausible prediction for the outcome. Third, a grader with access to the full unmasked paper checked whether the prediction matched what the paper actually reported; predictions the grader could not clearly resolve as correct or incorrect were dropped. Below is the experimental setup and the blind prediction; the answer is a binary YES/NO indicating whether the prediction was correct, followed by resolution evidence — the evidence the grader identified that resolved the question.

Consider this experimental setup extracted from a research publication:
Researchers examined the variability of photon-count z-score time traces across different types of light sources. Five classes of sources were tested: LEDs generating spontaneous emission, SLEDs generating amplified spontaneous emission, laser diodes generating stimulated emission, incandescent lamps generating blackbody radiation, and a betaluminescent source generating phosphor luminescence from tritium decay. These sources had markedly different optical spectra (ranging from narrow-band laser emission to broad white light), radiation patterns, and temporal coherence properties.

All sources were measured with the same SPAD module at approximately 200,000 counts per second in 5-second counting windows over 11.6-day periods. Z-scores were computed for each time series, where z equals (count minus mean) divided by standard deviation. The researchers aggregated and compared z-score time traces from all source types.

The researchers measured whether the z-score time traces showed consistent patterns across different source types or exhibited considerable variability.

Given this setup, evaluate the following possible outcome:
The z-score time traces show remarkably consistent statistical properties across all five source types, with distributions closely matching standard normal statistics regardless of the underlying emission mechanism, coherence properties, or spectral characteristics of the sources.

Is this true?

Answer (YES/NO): NO